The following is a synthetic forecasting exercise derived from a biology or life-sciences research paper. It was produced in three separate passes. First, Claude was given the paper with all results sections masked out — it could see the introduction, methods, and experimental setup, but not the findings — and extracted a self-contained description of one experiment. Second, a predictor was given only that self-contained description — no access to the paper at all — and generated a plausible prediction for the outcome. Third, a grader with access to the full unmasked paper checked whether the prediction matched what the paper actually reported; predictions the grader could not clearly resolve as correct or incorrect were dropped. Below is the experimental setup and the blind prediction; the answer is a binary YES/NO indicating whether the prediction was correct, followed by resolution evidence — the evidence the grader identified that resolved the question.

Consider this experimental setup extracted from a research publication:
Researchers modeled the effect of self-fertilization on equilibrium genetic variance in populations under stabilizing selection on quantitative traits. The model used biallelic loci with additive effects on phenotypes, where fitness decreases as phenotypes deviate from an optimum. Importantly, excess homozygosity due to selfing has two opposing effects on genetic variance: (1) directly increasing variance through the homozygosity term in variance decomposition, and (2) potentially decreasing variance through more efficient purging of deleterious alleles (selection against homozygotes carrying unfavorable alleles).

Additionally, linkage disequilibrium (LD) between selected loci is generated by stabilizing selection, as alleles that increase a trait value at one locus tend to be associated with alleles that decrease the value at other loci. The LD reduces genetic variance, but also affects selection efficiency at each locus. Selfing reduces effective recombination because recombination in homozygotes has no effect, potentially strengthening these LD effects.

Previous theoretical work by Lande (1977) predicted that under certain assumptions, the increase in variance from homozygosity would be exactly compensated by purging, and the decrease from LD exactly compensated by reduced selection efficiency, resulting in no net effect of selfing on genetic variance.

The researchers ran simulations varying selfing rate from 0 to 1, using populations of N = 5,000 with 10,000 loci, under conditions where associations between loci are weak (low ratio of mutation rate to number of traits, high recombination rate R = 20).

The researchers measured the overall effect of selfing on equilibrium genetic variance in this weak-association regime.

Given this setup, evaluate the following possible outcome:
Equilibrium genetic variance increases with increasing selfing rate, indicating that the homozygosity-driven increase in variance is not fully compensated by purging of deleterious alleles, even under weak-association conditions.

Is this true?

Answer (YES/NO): NO